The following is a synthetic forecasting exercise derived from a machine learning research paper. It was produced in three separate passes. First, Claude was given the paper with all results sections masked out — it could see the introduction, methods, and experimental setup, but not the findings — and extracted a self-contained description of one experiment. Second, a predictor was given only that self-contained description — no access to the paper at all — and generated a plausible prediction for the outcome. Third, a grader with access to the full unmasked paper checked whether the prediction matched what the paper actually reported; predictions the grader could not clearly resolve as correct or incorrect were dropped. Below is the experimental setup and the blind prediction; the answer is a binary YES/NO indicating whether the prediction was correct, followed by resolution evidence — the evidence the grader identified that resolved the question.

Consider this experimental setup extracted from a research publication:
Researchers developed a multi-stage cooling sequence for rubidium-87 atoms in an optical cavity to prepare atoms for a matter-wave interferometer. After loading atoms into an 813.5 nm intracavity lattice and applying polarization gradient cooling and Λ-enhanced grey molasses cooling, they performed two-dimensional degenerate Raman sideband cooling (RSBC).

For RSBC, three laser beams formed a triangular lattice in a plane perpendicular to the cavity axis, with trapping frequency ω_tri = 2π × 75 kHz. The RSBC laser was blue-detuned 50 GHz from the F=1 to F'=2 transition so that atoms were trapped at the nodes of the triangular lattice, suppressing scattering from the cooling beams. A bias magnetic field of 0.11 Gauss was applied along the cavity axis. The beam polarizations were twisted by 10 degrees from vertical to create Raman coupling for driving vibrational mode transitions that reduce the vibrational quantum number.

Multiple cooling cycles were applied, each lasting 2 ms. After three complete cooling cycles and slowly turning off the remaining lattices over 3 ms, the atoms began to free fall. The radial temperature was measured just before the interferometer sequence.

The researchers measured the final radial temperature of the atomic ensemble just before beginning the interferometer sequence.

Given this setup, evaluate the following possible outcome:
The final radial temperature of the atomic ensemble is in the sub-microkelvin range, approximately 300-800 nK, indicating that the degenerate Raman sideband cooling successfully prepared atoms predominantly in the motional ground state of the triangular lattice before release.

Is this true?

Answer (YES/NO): NO